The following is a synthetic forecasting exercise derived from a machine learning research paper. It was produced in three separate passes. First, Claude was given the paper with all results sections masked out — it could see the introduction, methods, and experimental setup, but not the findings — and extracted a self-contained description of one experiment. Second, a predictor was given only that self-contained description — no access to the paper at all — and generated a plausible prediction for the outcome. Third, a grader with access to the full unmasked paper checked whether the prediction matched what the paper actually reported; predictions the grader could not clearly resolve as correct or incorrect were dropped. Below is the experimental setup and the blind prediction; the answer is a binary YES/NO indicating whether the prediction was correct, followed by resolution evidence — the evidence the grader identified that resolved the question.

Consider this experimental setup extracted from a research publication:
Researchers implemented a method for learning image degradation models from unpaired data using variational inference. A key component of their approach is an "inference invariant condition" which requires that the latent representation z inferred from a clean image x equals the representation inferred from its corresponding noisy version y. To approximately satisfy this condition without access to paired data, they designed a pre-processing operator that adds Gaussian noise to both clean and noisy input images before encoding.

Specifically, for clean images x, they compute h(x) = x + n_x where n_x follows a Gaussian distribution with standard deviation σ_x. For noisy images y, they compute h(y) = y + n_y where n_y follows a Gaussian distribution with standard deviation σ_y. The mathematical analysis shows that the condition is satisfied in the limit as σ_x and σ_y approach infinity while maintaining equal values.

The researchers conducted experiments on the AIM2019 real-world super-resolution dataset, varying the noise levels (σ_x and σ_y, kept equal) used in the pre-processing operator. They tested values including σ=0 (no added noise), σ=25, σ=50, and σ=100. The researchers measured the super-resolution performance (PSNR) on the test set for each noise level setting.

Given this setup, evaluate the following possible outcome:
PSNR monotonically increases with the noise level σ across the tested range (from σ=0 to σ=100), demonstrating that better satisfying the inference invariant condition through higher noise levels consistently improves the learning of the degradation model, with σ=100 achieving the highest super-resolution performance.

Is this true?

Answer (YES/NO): NO